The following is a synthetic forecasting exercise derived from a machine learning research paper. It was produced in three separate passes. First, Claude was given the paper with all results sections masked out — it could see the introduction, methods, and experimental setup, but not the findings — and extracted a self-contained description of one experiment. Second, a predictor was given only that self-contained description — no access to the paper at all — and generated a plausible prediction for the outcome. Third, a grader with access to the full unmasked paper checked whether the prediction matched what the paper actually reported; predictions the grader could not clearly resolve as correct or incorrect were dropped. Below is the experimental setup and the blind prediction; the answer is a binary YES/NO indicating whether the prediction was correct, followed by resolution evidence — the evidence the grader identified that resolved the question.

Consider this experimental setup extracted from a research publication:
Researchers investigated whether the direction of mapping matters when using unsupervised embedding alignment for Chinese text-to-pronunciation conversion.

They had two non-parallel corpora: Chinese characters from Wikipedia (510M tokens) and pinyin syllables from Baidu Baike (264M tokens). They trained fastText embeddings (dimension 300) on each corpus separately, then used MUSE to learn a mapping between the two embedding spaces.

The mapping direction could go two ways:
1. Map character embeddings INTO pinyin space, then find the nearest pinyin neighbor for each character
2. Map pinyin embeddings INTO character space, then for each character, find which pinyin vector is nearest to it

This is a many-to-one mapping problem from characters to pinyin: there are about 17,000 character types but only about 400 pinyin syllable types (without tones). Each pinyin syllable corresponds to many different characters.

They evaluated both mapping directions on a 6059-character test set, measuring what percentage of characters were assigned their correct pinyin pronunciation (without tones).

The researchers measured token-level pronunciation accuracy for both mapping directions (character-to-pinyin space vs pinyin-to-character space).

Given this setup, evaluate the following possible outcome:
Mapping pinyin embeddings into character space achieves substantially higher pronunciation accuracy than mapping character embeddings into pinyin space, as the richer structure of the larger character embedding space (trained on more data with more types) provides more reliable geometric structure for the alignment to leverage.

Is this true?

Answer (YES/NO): NO